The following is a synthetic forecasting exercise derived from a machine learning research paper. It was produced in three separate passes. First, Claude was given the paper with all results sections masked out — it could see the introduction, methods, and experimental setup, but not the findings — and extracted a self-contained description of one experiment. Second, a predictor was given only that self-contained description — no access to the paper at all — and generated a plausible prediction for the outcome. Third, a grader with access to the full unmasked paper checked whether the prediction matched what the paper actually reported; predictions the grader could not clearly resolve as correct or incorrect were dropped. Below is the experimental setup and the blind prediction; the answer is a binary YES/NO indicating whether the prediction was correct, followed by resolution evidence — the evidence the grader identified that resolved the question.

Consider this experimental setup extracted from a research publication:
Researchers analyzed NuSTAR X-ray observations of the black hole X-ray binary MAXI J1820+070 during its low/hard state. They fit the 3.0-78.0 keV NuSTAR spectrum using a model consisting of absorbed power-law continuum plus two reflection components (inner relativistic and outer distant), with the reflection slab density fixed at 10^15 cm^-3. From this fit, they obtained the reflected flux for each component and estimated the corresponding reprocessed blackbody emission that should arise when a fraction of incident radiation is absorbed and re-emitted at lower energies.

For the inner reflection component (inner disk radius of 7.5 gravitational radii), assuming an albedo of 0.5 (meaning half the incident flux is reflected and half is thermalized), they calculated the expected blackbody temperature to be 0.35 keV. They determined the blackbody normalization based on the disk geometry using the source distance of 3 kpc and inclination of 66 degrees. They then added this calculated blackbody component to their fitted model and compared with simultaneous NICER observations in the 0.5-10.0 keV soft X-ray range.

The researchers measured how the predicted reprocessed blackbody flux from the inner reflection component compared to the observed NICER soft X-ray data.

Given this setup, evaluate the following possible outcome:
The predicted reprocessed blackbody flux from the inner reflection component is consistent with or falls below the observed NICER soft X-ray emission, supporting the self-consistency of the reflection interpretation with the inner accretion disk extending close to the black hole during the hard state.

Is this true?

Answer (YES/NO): NO